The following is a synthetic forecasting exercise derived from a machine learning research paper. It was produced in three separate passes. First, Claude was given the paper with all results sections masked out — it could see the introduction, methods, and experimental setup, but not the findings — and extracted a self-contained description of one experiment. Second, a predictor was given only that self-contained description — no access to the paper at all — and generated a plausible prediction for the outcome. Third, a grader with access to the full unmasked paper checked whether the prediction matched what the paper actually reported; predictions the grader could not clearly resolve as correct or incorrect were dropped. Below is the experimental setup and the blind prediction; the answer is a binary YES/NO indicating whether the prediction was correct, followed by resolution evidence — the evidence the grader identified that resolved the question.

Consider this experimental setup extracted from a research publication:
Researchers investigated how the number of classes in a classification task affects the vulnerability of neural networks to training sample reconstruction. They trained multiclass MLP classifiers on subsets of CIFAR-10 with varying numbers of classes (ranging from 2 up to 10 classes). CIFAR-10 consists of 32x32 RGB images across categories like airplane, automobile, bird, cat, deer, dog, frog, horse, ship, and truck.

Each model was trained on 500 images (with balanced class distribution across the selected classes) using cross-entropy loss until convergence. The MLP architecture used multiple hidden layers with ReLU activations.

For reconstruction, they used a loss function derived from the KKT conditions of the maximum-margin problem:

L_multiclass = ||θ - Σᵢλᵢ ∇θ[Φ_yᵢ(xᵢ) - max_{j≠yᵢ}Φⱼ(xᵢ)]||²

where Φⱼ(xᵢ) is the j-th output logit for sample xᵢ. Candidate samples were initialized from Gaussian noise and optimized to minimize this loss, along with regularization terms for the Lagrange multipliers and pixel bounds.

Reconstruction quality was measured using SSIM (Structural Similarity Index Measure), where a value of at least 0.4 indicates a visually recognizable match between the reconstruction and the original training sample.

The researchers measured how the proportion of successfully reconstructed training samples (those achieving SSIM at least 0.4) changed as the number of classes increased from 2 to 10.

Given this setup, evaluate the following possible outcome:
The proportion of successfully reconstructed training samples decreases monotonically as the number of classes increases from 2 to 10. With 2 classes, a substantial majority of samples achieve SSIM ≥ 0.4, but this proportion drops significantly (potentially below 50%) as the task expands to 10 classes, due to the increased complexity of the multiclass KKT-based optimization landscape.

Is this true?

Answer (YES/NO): NO